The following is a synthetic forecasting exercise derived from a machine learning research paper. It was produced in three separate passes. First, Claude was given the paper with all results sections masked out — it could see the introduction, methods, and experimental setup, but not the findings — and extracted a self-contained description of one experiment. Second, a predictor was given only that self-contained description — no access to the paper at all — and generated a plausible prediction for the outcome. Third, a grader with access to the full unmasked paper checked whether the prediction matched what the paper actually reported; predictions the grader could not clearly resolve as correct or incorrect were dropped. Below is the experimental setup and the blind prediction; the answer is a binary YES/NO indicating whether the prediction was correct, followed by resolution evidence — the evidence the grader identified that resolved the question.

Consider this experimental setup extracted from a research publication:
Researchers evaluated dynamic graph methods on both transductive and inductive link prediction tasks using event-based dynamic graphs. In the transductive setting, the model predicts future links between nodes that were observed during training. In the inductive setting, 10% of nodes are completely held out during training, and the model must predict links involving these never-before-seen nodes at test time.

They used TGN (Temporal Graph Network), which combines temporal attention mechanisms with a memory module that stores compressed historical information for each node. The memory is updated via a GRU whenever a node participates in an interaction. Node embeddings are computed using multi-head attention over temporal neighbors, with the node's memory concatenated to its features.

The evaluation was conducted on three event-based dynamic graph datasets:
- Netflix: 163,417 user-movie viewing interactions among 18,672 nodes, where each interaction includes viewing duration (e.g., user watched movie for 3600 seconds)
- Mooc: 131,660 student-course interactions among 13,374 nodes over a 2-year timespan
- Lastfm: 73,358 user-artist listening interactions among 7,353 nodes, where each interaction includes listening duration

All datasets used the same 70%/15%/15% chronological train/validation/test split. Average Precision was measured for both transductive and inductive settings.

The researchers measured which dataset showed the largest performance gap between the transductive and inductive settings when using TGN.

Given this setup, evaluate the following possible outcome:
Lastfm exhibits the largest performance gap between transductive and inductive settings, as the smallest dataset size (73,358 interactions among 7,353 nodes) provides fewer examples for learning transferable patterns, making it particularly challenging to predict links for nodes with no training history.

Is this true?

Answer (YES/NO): YES